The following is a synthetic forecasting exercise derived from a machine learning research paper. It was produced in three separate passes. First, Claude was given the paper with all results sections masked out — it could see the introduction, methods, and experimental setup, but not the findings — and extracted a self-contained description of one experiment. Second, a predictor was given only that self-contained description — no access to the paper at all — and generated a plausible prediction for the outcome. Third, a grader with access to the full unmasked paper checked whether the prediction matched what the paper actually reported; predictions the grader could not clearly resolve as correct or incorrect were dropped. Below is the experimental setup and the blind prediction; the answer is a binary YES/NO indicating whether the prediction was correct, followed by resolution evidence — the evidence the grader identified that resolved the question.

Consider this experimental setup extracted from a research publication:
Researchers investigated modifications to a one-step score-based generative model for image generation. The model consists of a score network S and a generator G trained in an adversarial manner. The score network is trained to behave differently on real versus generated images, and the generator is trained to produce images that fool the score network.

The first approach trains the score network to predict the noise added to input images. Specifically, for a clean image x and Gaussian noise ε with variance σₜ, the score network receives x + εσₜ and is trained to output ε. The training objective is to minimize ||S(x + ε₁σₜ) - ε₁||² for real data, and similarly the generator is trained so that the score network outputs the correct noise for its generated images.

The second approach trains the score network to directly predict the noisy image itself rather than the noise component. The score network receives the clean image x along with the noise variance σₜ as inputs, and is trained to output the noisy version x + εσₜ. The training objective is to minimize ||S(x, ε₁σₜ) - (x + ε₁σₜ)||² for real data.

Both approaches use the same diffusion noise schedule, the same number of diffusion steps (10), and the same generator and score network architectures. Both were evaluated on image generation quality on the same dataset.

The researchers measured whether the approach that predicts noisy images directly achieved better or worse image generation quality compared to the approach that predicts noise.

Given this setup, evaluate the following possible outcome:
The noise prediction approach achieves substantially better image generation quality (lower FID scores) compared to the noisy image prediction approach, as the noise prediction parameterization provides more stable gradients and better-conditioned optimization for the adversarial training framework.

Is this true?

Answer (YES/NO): YES